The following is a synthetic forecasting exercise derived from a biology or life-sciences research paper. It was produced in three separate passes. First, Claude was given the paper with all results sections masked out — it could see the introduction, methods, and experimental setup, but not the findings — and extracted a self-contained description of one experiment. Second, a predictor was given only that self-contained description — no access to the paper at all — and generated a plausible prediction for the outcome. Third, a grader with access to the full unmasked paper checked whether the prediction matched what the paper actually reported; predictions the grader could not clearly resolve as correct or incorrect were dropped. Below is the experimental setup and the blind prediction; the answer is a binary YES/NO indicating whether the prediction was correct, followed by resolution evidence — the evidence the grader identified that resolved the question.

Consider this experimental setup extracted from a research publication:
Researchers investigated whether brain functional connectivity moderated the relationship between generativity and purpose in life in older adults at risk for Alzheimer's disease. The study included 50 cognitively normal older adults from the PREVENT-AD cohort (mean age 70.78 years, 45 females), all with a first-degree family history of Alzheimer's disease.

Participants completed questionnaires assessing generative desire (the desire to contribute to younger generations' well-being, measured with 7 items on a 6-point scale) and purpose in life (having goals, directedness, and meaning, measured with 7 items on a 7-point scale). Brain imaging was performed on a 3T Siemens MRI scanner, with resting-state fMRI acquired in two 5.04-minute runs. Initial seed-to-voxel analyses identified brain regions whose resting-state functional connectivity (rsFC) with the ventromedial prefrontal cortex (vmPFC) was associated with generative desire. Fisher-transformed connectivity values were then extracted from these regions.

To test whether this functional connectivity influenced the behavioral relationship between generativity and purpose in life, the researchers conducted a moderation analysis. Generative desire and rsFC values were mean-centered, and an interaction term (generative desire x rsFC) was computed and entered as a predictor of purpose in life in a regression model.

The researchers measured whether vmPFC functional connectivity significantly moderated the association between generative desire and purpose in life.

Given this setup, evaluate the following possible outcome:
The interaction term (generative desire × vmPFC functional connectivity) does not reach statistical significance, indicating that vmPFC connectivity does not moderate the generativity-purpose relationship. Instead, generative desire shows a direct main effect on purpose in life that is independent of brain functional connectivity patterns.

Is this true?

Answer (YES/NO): NO